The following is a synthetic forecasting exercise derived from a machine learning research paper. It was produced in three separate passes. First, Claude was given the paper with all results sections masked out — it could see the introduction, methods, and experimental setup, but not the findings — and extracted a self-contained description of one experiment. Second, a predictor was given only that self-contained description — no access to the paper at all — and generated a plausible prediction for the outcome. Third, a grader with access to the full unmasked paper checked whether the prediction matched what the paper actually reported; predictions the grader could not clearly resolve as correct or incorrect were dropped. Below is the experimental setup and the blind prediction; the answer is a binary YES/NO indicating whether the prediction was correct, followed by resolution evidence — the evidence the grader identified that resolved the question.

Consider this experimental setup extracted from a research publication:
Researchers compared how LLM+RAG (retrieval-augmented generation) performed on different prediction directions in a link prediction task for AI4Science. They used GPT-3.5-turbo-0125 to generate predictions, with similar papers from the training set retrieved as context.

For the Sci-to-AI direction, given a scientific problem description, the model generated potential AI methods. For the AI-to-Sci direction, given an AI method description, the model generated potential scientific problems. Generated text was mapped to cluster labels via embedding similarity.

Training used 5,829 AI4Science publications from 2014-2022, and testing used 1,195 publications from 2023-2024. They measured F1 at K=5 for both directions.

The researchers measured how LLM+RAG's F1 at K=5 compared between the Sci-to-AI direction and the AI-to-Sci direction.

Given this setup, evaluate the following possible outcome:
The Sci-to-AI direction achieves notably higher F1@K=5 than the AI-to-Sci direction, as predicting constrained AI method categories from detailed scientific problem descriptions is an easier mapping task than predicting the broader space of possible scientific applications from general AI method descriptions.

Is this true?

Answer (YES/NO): YES